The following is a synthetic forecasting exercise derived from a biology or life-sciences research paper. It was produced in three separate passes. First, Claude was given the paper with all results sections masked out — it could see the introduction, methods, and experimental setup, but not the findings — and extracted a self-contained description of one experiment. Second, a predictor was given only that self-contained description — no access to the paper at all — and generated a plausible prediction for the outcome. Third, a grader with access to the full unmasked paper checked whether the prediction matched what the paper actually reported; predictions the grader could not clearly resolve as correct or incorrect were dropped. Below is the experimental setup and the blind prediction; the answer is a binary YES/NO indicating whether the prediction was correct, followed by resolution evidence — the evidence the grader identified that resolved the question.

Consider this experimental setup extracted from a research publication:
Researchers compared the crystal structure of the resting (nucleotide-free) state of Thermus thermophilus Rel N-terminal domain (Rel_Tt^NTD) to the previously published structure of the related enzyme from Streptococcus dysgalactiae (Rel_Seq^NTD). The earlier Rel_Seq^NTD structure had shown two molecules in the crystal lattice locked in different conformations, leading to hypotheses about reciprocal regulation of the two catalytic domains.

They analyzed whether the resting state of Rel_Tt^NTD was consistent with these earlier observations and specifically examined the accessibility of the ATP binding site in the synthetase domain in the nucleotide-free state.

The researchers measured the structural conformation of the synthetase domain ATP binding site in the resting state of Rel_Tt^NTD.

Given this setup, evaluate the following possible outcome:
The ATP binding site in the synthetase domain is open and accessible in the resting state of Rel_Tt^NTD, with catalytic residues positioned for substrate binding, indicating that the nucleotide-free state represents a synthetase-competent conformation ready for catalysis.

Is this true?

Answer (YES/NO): NO